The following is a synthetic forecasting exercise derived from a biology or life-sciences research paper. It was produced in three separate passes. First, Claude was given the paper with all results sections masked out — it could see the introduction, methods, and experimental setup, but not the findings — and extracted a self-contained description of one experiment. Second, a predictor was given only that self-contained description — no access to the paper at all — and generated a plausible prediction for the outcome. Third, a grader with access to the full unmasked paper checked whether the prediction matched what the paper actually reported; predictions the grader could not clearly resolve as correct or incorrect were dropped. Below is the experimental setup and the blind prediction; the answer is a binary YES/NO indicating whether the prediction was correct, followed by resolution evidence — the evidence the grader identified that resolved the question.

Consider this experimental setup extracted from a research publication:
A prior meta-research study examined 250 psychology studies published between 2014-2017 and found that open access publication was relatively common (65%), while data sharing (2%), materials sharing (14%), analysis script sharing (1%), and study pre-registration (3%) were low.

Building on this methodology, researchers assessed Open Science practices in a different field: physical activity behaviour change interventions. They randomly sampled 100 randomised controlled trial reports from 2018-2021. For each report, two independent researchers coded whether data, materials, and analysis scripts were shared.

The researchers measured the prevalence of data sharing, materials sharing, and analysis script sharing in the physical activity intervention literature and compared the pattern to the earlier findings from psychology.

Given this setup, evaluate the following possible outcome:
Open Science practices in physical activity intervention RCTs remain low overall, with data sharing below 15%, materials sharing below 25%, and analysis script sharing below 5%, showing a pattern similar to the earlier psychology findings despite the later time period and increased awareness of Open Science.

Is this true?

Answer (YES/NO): YES